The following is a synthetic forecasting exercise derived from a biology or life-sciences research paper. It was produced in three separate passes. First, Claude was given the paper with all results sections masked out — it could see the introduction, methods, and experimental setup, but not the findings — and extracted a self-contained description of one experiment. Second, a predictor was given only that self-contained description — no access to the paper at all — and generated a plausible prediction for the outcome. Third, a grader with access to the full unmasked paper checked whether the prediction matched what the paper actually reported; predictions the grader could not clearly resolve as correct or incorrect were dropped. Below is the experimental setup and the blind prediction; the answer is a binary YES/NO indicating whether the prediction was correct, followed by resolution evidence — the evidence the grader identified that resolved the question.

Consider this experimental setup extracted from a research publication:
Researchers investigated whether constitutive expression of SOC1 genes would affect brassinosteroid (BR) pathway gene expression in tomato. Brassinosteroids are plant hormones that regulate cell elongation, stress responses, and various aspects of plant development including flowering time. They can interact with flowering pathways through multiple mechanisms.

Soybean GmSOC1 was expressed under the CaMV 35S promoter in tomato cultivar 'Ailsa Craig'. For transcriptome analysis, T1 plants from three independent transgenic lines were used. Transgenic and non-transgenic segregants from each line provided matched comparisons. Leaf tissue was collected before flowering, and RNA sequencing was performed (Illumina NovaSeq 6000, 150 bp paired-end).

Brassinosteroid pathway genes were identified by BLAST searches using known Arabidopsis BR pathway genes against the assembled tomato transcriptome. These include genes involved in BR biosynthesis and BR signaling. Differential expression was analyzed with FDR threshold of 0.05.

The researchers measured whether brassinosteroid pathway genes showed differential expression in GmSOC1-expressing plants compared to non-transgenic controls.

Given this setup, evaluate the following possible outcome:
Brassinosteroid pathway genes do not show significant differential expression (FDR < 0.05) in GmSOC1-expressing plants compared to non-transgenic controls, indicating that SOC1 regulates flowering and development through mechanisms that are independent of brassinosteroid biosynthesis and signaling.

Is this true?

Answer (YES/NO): NO